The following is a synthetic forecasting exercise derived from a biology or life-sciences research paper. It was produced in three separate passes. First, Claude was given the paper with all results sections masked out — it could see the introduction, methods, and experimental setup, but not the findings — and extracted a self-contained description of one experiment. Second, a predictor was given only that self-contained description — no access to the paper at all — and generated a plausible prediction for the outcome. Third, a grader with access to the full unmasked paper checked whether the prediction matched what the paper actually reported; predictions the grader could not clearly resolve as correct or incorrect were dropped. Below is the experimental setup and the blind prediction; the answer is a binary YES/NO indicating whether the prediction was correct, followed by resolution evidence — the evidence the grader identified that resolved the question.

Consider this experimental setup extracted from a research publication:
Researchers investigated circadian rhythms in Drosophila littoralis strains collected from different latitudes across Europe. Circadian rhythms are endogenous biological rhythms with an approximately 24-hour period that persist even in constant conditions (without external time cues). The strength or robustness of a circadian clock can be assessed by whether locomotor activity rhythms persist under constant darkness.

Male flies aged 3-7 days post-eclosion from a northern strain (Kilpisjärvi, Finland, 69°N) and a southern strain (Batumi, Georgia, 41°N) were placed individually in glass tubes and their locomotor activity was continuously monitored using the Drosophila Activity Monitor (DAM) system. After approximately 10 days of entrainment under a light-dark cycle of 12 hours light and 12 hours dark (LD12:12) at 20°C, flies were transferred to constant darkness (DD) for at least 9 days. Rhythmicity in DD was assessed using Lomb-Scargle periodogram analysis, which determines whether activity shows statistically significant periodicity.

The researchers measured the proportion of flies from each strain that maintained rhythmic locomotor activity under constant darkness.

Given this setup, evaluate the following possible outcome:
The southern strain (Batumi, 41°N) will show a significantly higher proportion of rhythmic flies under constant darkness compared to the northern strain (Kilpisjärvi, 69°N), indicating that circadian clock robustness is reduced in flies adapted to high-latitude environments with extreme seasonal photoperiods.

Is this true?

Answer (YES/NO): YES